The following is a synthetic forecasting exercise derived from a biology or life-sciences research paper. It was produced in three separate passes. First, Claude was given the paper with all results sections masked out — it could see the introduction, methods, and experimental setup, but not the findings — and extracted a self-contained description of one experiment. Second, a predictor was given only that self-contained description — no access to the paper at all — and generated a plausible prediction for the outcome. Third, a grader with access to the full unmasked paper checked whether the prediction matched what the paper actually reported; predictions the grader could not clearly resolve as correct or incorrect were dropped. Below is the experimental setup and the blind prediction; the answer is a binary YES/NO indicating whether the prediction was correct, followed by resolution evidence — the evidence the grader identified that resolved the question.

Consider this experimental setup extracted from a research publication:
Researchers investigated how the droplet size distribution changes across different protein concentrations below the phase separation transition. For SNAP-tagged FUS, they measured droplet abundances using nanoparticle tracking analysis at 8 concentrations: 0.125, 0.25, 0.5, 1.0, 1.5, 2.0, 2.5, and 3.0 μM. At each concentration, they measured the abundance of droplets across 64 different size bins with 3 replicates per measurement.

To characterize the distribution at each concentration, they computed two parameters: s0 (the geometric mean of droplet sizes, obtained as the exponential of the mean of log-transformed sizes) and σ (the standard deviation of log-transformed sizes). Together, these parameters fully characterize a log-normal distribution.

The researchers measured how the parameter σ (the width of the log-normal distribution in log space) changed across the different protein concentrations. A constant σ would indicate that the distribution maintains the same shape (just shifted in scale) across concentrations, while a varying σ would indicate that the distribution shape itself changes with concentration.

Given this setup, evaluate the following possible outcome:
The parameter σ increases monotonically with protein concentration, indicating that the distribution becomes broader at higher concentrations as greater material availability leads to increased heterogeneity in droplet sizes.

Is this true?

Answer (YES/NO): NO